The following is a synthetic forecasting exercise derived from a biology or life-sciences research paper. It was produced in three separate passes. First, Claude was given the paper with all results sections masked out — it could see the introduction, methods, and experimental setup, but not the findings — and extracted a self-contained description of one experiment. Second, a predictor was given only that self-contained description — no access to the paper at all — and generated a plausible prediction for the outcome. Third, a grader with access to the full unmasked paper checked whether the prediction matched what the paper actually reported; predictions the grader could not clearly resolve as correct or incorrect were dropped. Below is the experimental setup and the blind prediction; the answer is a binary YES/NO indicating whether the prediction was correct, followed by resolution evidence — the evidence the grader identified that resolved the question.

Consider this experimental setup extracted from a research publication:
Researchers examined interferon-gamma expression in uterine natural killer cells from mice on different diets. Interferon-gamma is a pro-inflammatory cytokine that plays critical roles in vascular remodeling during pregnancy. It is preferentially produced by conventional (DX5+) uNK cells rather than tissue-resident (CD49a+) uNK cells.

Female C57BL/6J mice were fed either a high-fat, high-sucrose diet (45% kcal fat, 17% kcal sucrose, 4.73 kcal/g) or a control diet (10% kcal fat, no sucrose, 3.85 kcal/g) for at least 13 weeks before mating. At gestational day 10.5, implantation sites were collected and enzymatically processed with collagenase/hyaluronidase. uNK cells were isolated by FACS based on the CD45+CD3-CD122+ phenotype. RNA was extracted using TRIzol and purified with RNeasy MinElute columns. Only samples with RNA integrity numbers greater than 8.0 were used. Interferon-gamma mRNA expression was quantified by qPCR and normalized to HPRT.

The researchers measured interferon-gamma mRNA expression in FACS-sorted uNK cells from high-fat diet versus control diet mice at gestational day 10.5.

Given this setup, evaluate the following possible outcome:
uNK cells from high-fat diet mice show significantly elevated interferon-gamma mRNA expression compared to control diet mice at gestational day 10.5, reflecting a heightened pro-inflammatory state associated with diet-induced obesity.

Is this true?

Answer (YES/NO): NO